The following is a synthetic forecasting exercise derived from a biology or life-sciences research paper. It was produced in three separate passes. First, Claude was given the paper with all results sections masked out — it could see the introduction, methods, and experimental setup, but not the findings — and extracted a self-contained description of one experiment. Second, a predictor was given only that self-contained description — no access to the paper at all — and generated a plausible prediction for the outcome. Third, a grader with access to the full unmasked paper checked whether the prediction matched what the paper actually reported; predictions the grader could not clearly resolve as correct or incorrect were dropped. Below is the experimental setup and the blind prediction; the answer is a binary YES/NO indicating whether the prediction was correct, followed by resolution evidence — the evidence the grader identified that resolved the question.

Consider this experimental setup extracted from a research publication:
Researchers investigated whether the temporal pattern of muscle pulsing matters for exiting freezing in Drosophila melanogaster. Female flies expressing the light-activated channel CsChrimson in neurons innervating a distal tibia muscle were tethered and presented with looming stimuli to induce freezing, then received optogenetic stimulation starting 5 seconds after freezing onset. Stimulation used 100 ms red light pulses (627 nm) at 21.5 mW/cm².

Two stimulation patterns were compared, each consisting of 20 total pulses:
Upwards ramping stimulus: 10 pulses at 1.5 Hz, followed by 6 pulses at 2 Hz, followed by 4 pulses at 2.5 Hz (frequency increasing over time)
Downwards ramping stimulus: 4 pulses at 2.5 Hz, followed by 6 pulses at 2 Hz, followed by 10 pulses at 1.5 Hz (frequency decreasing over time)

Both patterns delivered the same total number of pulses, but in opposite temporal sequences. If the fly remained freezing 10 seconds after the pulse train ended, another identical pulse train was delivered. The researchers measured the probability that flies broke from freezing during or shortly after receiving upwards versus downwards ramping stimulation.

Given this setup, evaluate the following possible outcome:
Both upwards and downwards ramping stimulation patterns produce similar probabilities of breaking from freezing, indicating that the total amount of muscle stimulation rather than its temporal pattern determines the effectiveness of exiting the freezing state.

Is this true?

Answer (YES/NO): NO